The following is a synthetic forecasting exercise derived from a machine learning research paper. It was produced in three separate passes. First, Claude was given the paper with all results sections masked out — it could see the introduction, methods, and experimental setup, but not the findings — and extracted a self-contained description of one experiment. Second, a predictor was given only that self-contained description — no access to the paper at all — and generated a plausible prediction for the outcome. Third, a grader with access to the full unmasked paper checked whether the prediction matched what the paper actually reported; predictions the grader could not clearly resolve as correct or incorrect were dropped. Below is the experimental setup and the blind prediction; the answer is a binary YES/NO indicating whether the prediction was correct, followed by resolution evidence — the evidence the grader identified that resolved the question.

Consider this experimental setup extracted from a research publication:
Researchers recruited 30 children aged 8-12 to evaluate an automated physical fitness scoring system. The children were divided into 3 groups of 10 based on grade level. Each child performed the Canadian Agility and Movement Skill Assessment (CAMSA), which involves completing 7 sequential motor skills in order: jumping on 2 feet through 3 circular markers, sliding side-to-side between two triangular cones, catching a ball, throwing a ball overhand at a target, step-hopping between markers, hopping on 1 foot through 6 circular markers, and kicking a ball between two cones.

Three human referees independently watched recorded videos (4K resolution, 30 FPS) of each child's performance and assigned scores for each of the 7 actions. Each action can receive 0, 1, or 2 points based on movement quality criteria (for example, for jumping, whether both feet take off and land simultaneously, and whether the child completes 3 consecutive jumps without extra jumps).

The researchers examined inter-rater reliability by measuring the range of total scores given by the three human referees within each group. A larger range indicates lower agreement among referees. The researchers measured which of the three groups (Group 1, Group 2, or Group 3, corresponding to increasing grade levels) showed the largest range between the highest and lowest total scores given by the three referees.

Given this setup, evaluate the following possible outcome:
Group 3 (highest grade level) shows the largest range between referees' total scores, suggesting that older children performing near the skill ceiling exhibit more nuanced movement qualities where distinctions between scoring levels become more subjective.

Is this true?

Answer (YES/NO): YES